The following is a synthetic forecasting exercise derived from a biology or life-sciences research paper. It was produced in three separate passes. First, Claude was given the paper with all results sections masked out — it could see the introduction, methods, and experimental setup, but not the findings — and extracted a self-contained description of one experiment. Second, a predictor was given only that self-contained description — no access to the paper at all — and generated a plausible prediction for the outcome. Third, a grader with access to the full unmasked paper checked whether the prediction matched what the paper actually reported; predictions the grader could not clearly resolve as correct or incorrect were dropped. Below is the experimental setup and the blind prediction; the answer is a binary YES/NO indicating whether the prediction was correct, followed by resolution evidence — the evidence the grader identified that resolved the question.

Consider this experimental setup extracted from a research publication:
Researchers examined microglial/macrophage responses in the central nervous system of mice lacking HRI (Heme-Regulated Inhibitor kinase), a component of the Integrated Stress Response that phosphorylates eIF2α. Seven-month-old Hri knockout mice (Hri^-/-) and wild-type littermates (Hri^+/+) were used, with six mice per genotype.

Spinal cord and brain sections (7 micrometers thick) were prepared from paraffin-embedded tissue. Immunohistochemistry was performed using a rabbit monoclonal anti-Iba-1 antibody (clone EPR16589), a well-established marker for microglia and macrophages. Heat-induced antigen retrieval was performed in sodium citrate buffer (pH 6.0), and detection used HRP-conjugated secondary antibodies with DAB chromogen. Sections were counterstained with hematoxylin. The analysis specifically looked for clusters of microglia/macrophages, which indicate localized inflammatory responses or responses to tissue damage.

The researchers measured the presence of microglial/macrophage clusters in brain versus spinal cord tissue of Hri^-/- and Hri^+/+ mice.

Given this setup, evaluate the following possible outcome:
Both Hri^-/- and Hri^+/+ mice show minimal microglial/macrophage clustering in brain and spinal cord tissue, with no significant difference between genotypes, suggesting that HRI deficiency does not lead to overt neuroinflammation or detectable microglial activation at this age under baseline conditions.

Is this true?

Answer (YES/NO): NO